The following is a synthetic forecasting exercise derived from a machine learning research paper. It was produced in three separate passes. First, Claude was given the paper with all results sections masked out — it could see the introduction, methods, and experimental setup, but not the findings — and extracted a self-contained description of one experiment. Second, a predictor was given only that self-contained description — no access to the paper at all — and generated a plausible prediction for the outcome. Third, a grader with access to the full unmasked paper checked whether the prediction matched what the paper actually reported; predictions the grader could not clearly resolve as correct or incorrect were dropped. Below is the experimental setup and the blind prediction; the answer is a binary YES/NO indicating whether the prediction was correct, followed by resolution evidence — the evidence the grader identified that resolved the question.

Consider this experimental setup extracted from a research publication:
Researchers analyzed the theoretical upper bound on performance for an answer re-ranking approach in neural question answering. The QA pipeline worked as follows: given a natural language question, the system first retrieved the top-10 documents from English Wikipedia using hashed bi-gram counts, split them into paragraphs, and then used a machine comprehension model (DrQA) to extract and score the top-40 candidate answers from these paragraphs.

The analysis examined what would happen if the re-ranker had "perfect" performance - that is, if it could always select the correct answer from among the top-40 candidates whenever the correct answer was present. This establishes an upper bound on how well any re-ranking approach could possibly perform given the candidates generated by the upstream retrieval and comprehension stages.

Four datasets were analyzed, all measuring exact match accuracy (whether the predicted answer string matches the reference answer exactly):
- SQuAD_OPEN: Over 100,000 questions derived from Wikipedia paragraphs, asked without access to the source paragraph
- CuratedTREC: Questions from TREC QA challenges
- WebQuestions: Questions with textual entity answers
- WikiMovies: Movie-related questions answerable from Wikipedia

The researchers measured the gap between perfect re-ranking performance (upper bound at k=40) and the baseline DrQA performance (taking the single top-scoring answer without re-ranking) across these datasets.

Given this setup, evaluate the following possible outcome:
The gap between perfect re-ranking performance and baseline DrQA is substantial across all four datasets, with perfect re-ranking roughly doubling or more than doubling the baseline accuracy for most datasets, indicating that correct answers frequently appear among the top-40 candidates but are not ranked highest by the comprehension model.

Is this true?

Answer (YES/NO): NO